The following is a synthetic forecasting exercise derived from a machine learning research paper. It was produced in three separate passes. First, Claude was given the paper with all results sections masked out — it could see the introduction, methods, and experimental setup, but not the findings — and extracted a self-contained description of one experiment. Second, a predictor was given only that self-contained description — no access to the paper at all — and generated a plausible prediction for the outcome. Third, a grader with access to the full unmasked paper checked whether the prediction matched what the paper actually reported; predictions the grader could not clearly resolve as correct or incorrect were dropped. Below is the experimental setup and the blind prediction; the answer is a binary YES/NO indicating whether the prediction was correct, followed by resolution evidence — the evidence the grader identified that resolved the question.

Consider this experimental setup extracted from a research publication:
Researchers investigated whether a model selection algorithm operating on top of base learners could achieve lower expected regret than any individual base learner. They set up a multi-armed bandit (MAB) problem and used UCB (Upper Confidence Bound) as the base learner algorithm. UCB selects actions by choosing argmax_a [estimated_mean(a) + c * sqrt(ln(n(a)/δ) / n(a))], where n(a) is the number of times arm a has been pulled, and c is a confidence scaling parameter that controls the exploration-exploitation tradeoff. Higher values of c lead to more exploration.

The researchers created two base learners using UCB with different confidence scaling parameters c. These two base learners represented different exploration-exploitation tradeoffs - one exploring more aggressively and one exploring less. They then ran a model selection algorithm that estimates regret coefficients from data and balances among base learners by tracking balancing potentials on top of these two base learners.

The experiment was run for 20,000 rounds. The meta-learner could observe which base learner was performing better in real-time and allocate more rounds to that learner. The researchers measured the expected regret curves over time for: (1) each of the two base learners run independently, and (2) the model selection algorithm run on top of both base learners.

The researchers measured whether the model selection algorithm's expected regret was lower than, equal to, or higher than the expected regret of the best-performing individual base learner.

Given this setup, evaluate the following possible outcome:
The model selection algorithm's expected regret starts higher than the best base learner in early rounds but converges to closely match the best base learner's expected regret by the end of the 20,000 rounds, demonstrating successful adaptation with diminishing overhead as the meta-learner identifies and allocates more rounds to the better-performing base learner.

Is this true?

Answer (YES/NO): NO